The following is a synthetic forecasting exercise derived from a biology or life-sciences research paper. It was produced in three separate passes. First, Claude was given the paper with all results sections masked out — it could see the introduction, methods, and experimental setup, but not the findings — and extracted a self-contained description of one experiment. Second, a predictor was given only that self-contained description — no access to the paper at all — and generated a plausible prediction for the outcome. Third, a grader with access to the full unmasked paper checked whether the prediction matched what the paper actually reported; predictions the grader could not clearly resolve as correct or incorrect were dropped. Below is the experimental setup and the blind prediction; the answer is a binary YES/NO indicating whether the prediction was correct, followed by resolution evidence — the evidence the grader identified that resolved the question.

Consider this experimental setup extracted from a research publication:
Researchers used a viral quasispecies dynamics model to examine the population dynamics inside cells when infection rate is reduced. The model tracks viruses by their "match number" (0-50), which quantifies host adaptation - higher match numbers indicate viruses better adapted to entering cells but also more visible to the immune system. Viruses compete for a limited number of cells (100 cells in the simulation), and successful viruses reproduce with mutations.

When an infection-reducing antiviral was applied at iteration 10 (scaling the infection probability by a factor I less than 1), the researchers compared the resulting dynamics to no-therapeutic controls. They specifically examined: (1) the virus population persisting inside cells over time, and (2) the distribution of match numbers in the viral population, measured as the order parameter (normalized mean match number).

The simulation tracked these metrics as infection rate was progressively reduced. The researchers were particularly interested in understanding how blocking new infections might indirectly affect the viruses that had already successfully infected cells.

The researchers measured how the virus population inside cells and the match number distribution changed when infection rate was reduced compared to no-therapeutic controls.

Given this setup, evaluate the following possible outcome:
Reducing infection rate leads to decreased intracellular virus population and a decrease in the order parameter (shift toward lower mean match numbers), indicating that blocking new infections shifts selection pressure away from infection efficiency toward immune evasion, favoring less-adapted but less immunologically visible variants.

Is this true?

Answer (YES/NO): NO